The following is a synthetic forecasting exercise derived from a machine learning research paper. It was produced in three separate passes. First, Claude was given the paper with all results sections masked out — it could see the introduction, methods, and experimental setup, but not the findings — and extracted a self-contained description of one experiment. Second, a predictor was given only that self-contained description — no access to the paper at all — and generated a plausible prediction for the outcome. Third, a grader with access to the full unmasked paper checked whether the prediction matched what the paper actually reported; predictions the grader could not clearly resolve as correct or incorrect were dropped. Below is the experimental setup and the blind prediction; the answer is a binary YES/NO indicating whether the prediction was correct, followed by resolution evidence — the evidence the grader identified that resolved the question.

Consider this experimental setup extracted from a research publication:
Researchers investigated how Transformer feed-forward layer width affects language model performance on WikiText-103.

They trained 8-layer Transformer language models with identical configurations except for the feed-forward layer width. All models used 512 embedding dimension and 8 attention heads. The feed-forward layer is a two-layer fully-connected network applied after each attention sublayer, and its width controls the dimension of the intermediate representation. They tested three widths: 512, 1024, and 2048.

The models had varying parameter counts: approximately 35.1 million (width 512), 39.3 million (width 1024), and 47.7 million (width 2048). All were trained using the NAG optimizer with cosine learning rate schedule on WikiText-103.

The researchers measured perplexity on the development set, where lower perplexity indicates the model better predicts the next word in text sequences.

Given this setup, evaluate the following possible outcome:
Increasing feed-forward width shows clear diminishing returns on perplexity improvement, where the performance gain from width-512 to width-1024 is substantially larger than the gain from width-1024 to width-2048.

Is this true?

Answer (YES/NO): YES